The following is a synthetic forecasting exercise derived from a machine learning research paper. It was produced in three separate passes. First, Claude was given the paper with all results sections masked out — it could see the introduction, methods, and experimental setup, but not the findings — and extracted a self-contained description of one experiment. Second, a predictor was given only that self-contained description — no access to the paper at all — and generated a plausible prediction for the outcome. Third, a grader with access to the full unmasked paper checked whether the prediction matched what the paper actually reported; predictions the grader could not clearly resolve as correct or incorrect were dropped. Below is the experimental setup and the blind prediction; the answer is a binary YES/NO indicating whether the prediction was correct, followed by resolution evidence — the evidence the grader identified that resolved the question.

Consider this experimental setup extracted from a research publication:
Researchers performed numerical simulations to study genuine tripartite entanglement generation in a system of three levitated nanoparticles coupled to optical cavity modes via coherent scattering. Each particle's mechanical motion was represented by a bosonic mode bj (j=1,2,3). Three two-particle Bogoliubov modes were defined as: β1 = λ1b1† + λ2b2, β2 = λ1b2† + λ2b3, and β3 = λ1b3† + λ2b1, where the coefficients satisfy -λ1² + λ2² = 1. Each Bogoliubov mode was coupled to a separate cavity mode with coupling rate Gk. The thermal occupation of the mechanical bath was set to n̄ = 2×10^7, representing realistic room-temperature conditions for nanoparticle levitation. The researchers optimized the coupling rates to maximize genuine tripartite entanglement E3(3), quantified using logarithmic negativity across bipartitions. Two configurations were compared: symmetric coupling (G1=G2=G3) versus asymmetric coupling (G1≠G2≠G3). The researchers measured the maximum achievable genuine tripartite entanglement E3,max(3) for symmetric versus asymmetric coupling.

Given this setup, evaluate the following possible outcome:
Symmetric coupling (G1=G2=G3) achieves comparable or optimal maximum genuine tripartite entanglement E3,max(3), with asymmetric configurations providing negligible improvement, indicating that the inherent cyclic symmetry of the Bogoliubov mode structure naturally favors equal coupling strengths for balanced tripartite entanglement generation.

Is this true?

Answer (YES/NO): NO